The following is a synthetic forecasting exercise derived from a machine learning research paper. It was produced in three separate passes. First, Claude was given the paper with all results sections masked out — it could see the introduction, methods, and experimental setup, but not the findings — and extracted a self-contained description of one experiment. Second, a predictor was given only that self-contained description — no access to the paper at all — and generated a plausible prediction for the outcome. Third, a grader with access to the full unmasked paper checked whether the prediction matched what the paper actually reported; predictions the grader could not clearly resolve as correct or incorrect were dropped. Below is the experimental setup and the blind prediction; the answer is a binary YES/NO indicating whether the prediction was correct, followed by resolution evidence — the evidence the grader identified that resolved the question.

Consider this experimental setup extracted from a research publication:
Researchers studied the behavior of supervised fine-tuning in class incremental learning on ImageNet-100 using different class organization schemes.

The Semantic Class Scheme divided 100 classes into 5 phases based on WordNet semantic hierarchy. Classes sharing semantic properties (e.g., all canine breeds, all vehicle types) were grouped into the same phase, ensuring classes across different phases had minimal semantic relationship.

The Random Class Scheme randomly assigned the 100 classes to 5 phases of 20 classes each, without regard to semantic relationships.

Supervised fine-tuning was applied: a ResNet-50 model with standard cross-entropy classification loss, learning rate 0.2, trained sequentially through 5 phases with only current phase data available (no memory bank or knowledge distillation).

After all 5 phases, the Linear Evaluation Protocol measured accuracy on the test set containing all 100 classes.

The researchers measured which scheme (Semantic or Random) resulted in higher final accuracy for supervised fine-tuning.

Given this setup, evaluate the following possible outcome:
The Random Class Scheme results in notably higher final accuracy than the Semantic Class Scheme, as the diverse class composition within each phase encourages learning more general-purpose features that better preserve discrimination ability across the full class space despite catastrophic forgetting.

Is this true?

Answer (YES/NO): YES